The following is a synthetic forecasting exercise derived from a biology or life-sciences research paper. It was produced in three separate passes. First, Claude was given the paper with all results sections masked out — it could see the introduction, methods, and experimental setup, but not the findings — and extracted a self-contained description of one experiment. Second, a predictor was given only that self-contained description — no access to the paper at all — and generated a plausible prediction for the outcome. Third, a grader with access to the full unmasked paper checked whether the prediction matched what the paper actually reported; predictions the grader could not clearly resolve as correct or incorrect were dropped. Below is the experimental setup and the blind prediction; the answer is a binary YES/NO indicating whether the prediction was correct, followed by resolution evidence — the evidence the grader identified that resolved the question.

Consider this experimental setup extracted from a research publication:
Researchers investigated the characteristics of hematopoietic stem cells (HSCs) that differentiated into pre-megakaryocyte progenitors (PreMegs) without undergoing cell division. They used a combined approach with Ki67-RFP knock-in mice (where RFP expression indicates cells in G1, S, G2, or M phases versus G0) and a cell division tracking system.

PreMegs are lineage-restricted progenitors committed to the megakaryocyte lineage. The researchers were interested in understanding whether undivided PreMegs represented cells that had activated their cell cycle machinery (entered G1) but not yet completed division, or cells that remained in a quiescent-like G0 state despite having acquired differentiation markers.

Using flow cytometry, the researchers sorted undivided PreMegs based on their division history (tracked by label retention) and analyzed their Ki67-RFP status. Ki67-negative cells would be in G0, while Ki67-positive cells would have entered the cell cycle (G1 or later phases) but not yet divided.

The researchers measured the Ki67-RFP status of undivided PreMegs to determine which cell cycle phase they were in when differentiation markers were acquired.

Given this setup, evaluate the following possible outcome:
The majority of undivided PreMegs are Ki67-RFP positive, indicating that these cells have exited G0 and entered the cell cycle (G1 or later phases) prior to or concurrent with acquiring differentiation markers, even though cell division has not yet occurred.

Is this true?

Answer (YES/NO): NO